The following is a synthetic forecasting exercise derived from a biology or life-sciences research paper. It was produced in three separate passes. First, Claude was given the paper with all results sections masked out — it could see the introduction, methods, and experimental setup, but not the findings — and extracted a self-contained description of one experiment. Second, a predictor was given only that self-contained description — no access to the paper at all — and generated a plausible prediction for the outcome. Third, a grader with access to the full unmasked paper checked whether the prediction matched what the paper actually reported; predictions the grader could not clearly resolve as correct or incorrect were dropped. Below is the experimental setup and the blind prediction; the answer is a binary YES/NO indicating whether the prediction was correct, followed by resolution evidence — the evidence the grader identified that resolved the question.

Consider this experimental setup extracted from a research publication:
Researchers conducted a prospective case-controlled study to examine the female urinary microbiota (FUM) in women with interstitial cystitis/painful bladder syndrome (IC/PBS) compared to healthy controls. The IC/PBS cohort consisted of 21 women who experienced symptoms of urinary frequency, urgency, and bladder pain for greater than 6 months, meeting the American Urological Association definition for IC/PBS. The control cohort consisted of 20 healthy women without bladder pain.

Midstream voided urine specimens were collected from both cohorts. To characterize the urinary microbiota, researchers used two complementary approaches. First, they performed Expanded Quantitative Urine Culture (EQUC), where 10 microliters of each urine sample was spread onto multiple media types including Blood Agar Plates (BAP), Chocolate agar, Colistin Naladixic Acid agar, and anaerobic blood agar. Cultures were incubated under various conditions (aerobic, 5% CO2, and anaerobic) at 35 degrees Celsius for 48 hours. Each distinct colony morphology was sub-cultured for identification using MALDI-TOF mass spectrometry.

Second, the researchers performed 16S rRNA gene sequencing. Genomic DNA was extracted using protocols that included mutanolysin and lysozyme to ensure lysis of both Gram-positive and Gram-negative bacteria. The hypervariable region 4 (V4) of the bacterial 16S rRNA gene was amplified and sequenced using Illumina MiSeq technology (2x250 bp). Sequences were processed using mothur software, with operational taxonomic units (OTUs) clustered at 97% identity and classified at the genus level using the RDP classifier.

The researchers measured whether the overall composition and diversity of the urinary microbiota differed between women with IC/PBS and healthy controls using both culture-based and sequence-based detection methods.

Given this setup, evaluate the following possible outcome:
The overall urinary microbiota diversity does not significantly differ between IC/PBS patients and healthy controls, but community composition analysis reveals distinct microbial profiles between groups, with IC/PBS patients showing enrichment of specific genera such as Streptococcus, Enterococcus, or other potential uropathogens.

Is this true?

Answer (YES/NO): NO